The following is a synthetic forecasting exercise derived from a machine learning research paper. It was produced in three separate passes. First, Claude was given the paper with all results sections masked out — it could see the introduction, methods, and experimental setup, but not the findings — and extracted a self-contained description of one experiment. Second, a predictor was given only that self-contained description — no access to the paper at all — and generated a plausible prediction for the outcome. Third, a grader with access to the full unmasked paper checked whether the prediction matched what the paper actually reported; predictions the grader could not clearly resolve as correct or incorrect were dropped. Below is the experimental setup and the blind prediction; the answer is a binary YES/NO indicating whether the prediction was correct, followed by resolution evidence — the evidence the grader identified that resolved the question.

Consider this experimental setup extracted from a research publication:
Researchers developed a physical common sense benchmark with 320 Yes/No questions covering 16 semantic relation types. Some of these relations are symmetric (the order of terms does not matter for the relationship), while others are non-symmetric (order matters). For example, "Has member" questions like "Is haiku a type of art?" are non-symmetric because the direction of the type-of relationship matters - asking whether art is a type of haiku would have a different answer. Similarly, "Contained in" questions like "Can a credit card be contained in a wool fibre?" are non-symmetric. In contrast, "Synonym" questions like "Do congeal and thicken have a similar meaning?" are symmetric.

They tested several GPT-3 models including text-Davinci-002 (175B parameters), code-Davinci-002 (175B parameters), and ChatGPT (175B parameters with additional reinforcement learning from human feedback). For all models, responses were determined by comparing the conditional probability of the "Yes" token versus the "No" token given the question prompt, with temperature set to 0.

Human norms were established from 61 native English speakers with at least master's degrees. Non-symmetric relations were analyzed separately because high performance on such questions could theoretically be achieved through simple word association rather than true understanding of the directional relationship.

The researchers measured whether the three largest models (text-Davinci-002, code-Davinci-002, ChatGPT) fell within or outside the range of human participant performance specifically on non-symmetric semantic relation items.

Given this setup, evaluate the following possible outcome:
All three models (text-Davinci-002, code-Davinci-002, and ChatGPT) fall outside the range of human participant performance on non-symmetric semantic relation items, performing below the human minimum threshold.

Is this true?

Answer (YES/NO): NO